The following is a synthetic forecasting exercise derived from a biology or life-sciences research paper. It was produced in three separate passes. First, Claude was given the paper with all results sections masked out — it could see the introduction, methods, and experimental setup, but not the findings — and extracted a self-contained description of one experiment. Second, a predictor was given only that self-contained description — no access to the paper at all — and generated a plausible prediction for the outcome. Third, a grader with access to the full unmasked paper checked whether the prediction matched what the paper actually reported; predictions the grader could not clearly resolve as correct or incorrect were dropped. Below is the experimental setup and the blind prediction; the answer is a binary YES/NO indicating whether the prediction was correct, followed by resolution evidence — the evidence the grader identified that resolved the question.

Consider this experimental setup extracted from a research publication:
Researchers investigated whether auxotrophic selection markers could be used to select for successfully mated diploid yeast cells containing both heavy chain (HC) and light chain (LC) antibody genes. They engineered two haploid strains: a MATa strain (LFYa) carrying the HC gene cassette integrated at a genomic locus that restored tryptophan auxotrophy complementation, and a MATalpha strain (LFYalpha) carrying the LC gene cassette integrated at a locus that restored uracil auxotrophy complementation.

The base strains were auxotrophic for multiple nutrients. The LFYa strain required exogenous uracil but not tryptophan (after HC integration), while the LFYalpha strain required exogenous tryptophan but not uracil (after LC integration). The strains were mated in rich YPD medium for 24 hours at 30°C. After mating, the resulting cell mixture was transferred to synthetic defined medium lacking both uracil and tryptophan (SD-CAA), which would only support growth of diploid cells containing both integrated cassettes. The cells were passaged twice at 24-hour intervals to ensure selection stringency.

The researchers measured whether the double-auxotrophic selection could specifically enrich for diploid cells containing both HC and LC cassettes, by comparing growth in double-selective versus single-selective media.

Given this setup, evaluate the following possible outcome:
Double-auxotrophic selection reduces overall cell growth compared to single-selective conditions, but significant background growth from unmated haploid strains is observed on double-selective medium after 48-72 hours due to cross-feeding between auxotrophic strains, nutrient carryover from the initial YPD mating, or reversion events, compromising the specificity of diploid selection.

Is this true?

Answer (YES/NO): NO